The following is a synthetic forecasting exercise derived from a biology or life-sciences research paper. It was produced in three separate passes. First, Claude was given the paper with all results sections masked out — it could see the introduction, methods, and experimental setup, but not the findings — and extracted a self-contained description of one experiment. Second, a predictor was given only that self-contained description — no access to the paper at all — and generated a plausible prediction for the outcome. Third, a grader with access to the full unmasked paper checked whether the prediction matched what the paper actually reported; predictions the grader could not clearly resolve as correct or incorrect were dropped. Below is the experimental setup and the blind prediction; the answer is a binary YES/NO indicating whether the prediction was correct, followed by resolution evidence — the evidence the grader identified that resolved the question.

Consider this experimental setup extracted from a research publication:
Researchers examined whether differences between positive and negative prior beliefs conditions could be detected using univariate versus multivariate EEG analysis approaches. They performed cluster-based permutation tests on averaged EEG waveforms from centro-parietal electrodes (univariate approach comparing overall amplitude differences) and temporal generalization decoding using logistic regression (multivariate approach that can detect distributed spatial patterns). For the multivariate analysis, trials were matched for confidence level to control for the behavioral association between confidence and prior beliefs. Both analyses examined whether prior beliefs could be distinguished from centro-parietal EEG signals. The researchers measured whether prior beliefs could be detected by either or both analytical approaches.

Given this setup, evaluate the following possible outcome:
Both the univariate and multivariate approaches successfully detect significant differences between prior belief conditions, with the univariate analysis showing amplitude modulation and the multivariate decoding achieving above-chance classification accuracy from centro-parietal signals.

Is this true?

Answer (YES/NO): NO